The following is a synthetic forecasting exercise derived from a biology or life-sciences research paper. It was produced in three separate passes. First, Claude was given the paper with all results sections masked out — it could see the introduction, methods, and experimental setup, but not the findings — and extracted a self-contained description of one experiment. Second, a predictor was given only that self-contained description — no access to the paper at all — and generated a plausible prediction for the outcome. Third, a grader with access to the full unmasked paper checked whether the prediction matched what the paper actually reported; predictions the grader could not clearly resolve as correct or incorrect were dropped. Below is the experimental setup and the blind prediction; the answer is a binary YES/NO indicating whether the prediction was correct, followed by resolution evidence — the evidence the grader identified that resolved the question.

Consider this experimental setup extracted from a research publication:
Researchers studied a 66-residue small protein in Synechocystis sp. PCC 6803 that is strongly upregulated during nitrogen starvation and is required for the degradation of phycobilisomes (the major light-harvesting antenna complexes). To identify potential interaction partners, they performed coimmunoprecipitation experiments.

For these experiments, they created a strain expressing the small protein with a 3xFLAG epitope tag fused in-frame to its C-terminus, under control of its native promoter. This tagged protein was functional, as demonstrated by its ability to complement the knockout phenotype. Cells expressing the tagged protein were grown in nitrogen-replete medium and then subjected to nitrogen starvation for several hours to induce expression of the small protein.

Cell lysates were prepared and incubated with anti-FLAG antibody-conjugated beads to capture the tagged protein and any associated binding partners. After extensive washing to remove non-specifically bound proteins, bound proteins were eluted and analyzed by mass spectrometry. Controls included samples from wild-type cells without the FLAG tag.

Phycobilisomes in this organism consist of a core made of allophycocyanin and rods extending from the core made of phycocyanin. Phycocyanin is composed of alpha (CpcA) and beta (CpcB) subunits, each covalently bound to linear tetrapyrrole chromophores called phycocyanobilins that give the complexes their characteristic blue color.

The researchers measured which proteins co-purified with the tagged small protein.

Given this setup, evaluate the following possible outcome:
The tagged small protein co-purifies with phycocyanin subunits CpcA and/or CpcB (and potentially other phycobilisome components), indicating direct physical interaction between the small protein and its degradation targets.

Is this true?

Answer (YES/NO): YES